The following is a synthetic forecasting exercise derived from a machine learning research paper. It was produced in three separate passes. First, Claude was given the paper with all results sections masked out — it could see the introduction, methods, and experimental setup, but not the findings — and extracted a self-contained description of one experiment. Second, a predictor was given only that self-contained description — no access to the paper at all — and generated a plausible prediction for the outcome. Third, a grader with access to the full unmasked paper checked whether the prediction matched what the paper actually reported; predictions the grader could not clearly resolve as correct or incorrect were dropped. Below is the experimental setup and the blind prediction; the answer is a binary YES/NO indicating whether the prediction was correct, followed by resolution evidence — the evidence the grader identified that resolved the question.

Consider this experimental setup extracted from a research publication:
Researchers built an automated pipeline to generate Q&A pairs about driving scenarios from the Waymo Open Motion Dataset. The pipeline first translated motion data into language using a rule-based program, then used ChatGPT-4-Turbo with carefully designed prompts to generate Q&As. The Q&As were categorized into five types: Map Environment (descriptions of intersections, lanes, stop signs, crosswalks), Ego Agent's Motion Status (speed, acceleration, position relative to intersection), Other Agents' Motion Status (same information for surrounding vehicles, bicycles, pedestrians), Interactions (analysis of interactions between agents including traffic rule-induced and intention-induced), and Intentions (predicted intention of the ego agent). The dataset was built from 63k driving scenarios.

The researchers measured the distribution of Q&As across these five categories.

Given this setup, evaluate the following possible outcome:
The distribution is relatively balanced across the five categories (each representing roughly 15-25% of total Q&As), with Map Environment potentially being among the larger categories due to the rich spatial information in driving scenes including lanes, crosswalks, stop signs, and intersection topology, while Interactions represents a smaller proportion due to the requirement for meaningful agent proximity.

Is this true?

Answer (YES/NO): NO